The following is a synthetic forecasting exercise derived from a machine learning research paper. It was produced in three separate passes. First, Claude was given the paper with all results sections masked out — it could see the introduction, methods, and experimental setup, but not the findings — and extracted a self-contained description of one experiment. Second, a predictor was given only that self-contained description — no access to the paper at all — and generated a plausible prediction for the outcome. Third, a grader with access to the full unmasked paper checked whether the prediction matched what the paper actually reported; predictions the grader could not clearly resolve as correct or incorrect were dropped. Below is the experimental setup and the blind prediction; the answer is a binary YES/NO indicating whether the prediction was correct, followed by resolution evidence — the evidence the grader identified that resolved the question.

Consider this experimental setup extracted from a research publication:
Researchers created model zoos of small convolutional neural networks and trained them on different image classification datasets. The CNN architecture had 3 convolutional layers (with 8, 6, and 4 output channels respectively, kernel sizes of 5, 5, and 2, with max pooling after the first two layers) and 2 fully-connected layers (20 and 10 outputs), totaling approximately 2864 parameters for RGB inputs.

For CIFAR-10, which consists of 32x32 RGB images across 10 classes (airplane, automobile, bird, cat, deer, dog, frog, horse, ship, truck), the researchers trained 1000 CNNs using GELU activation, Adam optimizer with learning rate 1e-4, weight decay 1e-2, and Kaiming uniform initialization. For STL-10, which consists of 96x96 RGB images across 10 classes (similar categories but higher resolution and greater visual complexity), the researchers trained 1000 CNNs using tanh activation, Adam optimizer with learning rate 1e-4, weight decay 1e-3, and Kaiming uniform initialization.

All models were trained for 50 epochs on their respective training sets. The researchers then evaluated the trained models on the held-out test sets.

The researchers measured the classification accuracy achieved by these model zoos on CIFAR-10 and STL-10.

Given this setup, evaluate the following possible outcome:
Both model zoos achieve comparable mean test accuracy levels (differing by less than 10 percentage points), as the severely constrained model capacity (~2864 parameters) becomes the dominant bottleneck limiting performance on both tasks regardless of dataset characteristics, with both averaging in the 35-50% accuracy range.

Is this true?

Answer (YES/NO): YES